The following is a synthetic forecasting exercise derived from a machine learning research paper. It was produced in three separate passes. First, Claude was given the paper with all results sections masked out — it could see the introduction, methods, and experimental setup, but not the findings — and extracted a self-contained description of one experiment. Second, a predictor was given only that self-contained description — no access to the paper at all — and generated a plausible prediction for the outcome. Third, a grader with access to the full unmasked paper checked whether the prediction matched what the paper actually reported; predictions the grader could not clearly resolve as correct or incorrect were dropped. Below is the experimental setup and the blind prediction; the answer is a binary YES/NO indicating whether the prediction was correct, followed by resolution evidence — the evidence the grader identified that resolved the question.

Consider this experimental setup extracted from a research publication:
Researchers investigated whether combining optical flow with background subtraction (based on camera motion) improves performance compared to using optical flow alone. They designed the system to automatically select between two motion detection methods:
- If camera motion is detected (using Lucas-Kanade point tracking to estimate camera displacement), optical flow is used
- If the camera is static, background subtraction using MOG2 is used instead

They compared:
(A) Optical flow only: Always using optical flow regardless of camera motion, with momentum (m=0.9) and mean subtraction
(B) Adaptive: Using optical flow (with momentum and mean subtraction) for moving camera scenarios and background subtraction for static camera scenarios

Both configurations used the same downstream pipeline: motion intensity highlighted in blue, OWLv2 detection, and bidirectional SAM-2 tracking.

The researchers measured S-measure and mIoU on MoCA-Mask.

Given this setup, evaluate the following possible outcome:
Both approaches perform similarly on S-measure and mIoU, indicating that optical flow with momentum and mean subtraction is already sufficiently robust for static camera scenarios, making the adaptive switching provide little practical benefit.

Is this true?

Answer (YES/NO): NO